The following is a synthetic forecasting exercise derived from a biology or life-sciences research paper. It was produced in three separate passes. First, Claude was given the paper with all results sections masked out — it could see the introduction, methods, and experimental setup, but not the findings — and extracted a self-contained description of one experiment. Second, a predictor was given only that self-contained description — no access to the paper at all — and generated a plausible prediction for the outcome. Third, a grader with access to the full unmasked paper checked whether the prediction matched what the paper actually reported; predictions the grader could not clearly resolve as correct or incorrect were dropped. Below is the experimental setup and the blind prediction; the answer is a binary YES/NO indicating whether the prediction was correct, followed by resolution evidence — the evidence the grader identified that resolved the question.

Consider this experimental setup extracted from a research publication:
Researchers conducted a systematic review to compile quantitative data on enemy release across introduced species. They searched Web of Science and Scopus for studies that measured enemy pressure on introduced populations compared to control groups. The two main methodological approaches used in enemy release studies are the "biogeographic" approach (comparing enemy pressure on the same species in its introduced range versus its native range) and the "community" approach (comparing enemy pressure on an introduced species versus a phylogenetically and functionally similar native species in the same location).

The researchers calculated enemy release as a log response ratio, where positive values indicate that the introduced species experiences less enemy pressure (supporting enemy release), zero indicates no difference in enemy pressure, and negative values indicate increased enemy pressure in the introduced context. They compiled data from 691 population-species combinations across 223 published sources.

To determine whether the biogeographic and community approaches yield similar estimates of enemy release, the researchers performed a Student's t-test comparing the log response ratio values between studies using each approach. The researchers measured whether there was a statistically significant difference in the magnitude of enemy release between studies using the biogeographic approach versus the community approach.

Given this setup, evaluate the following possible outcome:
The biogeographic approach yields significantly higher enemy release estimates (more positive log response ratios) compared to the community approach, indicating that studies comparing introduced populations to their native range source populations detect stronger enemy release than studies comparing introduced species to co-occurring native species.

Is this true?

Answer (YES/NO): YES